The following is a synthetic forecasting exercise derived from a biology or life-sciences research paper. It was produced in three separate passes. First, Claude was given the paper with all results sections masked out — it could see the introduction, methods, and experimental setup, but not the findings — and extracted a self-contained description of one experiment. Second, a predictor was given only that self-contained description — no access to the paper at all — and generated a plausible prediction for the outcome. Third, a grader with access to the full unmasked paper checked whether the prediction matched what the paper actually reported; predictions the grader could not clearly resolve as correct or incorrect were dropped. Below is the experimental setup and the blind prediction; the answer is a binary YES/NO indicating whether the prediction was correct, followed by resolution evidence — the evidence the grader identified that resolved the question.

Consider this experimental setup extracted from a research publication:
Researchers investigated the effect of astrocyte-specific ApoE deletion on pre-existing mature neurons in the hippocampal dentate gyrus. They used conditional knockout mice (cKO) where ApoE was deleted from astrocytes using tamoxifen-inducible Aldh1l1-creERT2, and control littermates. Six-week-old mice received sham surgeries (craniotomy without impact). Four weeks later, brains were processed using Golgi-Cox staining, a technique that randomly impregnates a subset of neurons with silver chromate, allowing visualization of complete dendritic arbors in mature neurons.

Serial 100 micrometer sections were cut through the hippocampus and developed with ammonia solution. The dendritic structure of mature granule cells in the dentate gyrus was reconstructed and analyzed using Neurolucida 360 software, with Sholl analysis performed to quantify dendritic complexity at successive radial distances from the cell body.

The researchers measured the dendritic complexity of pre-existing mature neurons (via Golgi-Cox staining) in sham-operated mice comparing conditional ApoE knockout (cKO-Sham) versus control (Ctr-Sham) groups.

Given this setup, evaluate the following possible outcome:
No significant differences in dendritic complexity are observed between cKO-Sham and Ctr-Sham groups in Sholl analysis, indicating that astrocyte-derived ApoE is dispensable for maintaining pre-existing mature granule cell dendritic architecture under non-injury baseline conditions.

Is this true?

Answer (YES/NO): NO